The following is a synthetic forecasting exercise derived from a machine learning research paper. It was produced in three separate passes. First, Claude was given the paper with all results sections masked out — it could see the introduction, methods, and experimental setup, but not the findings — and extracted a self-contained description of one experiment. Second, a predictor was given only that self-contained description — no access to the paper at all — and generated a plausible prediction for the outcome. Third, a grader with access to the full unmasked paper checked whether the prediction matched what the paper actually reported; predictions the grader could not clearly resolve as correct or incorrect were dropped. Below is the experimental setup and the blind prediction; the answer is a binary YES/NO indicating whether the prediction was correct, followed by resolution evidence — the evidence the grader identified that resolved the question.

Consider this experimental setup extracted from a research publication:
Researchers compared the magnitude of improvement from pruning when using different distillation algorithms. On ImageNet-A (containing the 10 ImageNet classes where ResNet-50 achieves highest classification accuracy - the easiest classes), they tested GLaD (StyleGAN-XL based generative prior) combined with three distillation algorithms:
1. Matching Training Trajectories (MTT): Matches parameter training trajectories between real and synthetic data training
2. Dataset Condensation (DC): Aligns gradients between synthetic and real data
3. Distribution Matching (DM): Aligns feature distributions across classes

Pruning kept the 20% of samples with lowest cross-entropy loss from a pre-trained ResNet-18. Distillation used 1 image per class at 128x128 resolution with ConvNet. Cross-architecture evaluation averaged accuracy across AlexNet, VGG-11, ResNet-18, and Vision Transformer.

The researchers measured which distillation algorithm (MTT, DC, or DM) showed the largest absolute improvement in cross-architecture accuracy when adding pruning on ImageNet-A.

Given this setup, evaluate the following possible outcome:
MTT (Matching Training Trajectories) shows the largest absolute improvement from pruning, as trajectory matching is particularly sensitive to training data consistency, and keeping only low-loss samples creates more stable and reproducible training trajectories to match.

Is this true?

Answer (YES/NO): NO